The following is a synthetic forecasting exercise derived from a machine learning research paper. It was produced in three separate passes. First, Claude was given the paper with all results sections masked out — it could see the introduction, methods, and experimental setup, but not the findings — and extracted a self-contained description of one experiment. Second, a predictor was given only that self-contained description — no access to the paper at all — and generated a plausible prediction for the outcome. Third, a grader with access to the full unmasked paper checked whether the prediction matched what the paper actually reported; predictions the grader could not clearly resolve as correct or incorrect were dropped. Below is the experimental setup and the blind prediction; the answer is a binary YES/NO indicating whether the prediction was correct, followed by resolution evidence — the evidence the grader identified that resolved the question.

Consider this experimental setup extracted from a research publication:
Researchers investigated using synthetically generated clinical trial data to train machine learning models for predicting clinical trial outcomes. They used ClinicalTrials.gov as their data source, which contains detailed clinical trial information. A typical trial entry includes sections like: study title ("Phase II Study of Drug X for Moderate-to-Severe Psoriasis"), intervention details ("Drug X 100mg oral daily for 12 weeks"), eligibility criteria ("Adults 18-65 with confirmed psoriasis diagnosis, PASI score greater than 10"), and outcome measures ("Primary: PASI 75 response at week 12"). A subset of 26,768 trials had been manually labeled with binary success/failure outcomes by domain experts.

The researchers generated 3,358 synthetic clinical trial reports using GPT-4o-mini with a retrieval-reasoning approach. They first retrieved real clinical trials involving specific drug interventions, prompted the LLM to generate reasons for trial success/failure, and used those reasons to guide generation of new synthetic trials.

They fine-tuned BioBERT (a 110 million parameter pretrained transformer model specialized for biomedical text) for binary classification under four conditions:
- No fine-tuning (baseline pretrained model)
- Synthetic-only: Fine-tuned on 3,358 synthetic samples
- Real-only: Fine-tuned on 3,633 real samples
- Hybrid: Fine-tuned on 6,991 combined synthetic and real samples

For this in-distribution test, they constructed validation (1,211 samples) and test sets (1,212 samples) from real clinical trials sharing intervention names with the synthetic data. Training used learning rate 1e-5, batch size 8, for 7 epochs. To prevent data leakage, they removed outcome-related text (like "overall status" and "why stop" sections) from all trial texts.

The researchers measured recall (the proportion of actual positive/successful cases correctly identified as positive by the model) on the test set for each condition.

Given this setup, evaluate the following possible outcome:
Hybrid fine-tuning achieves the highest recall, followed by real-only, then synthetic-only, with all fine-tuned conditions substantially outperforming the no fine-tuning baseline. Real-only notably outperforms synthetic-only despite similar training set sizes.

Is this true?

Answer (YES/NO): NO